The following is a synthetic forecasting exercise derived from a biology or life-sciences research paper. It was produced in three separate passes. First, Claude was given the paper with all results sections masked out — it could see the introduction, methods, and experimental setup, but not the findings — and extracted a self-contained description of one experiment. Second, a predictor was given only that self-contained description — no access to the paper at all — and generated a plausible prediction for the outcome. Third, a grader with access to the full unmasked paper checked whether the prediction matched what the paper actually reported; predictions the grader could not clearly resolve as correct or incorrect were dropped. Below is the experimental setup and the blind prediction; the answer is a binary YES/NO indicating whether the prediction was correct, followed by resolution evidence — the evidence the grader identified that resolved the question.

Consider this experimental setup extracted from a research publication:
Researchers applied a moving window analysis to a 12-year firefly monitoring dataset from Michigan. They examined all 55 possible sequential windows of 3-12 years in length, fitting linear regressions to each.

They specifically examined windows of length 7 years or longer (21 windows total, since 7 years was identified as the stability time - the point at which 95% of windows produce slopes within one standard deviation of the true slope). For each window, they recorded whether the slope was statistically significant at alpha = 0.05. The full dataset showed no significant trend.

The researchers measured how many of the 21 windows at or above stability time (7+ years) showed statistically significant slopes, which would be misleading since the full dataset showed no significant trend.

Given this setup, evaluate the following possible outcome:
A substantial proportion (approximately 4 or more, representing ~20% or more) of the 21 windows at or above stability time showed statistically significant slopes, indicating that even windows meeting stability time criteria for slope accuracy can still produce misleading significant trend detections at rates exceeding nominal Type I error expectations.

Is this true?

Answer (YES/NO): NO